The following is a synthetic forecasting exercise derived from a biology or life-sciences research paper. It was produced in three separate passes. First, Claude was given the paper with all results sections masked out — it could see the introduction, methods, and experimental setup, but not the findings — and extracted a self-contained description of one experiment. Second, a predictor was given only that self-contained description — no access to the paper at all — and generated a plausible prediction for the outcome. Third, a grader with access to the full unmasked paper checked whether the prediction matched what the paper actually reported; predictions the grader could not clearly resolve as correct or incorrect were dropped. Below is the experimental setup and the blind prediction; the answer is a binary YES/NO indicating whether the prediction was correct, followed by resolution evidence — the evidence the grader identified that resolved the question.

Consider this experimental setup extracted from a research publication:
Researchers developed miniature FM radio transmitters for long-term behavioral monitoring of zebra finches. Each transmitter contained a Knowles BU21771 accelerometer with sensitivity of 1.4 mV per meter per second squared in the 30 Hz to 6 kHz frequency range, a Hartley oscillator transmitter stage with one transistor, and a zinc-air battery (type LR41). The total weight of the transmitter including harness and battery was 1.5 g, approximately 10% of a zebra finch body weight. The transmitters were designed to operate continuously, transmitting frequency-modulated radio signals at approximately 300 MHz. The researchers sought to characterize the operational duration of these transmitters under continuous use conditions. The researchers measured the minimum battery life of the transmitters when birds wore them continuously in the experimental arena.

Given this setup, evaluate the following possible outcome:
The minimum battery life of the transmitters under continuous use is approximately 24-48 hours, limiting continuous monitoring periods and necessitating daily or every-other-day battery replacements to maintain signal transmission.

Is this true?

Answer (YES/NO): NO